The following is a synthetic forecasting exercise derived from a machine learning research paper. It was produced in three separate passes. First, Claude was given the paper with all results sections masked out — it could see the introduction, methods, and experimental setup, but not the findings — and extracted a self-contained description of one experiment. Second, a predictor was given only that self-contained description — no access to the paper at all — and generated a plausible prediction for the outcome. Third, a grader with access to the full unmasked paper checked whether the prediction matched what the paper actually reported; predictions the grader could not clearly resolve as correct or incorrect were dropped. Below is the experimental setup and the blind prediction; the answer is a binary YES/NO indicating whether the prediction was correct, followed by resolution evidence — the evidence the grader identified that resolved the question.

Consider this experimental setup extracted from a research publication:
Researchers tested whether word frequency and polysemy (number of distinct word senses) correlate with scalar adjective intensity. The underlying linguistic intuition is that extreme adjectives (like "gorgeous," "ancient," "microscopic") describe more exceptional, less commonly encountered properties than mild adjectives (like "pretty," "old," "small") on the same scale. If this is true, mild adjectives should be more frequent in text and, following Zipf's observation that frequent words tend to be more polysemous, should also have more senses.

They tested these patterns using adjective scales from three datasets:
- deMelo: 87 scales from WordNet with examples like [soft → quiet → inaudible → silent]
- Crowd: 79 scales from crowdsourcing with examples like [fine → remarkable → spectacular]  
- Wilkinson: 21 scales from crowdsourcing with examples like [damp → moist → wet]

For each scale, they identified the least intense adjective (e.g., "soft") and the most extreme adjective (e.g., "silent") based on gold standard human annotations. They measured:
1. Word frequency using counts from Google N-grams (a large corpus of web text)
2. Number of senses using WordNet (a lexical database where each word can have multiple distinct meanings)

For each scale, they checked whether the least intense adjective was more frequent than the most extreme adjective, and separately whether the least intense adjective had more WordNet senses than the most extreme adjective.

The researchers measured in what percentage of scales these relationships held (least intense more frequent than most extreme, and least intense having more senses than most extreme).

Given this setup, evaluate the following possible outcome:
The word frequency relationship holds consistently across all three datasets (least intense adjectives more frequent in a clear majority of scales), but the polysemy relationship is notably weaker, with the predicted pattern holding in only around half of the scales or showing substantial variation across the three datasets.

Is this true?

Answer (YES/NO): NO